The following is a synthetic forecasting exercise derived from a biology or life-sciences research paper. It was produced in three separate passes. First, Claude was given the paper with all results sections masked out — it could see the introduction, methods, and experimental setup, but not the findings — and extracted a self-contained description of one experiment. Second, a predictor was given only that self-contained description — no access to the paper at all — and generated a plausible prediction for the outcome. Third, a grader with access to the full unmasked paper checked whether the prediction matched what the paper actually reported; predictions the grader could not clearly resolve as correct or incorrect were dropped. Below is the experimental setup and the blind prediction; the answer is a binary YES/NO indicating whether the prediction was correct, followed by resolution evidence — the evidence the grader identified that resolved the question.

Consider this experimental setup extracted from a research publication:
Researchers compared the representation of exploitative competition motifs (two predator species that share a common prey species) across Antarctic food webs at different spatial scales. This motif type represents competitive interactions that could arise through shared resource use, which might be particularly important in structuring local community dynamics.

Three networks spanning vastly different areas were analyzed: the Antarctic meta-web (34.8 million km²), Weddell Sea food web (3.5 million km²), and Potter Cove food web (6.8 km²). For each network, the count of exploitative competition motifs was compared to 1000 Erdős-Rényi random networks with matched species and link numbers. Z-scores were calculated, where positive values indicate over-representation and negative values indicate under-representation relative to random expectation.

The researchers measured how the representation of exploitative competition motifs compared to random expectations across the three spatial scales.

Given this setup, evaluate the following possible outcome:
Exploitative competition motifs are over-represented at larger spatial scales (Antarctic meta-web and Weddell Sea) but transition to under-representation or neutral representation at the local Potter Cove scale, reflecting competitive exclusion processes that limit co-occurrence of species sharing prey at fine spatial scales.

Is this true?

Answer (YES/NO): NO